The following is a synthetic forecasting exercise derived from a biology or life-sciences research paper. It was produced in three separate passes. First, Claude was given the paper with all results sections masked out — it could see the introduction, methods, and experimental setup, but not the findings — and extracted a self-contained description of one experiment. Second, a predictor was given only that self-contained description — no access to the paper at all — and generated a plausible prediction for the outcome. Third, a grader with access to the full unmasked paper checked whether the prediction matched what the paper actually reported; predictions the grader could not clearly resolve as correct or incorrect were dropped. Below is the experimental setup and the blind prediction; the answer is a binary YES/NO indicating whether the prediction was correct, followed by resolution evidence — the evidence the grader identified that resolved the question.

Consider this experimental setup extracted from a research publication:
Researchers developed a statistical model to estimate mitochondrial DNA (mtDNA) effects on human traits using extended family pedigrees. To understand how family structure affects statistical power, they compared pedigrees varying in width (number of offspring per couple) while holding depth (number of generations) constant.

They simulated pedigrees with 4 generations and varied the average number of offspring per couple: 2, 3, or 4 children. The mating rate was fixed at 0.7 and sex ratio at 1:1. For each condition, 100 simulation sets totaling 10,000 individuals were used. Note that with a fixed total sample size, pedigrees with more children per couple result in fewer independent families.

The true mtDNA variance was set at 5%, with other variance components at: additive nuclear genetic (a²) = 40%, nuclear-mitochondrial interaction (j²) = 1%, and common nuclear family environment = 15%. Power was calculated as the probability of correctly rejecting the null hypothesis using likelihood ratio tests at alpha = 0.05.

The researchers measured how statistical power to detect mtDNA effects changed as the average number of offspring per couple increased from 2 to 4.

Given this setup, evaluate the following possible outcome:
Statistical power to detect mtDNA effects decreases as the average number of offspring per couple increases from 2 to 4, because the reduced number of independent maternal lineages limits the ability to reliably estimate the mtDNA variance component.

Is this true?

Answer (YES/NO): YES